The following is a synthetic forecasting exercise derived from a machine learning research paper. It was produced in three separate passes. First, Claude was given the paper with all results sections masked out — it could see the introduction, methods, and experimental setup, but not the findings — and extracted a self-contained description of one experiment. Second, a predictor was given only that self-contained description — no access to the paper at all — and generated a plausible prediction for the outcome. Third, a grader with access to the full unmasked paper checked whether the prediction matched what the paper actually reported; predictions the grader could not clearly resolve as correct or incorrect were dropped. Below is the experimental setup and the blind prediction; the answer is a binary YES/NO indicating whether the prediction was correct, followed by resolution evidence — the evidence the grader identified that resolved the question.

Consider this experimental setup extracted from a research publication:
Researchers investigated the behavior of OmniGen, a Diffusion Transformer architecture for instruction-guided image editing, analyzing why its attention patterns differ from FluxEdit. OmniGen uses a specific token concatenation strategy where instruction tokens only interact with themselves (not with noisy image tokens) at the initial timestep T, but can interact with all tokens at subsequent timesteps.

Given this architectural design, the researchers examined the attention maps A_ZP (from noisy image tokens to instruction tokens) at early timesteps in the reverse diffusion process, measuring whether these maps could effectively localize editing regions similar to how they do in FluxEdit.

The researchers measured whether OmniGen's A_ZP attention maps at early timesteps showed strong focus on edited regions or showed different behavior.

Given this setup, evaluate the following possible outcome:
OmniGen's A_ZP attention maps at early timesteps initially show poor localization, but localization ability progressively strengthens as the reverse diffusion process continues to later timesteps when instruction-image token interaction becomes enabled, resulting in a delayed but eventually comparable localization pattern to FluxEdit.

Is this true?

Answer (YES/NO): NO